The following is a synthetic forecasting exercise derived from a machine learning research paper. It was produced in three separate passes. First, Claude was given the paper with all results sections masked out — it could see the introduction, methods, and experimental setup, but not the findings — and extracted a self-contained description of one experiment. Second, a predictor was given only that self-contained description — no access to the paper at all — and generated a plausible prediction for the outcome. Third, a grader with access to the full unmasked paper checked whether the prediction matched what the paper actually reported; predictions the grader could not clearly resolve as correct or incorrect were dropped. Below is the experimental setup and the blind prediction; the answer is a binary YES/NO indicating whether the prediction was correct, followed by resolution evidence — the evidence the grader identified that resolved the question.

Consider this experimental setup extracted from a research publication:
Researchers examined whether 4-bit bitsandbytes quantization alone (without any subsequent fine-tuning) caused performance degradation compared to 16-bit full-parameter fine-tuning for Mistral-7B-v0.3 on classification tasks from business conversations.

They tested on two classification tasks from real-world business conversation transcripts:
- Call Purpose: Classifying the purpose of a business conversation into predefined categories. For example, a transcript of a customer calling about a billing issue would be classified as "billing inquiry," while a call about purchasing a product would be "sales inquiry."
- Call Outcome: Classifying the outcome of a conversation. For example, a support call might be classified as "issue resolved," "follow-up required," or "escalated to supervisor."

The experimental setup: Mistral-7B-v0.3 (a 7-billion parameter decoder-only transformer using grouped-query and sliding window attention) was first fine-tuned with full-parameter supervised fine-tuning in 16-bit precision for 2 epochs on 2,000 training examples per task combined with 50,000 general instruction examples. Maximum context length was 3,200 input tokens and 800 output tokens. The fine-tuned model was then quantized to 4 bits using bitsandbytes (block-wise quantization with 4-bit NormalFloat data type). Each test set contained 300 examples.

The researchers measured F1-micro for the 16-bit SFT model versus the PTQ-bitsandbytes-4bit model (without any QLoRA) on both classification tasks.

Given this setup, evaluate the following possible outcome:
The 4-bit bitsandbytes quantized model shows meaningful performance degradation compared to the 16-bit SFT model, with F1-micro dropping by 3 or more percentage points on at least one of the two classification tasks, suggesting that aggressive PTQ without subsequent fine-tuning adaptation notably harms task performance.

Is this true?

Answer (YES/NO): NO